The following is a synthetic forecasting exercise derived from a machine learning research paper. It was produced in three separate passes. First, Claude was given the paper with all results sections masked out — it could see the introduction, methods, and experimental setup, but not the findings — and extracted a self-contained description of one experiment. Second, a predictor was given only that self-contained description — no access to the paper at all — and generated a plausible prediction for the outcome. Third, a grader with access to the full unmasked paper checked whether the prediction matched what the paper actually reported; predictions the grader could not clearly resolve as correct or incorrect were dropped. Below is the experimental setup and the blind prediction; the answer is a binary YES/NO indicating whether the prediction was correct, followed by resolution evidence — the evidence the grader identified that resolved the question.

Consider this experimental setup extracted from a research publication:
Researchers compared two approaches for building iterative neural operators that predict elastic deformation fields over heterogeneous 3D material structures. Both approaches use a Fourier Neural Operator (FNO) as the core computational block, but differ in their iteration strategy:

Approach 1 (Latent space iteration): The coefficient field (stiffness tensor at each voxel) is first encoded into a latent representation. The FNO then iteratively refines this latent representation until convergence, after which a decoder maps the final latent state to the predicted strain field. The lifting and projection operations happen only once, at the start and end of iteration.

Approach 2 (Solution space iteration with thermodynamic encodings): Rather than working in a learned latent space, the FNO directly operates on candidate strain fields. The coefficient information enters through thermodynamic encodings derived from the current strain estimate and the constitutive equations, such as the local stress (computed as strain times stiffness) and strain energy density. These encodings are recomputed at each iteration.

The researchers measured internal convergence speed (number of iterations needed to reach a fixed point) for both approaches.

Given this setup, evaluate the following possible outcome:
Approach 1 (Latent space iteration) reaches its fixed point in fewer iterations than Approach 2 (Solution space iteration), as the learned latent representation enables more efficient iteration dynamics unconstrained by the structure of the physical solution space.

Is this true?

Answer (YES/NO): YES